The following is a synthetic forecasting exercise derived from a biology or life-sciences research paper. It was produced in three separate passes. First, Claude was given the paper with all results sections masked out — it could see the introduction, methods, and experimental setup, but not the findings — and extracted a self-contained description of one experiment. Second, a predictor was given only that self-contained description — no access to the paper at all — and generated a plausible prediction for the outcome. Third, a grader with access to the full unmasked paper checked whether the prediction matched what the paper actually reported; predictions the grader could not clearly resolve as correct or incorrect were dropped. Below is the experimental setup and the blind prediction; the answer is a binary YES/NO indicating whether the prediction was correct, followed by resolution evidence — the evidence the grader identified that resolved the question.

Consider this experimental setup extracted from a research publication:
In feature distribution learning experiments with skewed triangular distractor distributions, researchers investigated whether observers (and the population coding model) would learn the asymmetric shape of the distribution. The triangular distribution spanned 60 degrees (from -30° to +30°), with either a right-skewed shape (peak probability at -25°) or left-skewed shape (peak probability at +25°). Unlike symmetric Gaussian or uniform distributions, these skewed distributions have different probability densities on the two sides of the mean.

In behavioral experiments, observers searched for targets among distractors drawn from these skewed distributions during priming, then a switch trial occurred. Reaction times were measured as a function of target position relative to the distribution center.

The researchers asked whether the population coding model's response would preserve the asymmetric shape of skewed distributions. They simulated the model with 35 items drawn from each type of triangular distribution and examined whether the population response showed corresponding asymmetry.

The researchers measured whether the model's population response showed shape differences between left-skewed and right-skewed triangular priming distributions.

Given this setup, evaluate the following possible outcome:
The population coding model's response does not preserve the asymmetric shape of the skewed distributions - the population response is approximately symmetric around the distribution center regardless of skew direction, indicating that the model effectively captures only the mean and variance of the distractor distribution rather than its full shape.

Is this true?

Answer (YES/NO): NO